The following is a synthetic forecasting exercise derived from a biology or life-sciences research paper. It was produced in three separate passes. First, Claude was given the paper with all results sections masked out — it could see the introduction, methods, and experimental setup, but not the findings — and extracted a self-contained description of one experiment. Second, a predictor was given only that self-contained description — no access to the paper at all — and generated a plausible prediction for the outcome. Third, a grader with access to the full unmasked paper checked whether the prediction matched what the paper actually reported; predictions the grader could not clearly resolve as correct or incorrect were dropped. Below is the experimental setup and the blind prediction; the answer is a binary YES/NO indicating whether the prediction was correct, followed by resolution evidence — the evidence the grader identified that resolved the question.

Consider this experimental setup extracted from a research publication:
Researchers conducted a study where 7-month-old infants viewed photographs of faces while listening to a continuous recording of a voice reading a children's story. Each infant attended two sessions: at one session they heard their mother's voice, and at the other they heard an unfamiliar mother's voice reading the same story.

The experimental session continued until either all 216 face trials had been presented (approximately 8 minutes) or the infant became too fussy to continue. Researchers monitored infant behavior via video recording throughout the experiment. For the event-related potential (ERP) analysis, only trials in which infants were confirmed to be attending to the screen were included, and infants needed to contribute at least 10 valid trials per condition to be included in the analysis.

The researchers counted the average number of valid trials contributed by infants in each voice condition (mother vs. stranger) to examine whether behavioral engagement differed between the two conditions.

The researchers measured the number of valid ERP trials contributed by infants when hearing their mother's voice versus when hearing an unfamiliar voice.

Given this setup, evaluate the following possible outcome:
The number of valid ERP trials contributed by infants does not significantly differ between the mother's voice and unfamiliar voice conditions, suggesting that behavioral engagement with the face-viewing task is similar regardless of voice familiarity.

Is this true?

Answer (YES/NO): NO